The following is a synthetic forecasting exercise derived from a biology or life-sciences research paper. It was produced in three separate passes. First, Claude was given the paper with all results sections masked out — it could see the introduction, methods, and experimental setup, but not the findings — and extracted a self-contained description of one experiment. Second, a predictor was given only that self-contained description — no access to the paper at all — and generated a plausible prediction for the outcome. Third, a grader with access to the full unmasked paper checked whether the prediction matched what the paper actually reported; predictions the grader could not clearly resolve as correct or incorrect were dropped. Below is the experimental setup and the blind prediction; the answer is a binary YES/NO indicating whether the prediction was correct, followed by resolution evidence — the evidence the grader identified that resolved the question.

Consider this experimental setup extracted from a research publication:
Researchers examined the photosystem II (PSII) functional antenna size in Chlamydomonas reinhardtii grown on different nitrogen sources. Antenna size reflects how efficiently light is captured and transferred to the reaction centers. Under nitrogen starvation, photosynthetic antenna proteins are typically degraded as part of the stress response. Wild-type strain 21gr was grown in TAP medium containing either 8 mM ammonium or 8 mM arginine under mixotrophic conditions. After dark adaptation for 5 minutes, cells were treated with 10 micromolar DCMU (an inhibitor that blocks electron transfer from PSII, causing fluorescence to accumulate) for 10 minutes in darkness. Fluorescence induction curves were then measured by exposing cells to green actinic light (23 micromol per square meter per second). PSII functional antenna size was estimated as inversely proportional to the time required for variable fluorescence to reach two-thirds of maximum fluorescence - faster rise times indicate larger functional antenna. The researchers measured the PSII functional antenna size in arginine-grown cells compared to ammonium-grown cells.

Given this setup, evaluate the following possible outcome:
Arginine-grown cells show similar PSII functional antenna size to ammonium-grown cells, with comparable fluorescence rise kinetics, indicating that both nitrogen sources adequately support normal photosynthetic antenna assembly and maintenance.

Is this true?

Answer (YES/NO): NO